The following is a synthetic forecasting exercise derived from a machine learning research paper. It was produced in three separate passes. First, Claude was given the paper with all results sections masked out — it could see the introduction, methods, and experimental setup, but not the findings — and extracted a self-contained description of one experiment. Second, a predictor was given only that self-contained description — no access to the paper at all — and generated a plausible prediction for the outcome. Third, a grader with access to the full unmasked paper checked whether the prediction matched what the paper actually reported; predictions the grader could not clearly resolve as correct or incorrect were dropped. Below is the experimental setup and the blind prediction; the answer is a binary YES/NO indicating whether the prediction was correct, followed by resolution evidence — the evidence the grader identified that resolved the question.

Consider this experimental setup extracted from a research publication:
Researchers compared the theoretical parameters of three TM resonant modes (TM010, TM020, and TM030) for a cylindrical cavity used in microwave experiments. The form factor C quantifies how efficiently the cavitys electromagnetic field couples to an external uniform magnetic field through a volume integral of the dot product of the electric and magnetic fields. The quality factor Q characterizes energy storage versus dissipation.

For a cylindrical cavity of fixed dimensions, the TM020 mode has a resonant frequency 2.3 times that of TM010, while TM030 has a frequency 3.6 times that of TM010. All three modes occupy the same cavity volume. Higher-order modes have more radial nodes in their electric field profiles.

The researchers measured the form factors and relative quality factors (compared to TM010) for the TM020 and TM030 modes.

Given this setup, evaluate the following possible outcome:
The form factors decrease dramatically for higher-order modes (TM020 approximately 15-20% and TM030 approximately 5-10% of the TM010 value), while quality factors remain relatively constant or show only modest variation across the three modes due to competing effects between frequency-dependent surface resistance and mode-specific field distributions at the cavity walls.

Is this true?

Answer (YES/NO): NO